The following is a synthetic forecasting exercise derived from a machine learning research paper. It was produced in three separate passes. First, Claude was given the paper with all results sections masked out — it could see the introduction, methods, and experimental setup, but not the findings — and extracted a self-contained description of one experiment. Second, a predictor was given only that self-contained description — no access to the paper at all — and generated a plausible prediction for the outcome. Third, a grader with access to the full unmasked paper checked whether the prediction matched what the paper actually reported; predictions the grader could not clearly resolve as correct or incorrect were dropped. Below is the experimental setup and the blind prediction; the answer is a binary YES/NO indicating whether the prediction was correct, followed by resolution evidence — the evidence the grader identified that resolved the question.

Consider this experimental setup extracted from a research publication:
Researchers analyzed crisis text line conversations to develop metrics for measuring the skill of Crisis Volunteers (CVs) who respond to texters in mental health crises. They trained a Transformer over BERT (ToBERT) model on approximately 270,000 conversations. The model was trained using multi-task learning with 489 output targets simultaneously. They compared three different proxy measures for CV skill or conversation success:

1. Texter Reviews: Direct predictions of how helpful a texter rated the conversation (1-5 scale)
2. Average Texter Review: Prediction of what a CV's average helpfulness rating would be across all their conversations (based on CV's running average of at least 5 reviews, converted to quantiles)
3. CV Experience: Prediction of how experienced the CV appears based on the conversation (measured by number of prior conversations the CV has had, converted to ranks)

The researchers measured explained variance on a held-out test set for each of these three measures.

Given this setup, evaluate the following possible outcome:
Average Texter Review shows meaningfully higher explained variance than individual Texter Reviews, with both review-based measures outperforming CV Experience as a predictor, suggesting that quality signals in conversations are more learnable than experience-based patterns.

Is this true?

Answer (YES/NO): NO